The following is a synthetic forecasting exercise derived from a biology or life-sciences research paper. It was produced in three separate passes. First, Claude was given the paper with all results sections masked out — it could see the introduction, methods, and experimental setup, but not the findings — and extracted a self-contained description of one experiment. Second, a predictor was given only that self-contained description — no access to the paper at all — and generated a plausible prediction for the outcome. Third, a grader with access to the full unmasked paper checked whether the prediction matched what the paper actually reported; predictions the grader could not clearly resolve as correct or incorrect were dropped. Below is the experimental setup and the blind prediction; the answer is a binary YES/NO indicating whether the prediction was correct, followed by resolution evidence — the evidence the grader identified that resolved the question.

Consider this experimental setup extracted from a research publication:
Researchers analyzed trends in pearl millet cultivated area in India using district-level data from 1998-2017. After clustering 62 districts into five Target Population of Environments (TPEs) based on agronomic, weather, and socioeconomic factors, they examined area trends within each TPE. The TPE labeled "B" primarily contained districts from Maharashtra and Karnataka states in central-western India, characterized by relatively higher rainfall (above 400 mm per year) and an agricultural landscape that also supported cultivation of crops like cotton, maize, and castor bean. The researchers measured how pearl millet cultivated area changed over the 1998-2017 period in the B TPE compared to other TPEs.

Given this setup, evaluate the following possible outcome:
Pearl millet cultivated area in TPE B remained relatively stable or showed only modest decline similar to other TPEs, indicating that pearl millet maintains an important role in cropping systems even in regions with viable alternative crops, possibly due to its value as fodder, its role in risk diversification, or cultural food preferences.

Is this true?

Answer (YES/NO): NO